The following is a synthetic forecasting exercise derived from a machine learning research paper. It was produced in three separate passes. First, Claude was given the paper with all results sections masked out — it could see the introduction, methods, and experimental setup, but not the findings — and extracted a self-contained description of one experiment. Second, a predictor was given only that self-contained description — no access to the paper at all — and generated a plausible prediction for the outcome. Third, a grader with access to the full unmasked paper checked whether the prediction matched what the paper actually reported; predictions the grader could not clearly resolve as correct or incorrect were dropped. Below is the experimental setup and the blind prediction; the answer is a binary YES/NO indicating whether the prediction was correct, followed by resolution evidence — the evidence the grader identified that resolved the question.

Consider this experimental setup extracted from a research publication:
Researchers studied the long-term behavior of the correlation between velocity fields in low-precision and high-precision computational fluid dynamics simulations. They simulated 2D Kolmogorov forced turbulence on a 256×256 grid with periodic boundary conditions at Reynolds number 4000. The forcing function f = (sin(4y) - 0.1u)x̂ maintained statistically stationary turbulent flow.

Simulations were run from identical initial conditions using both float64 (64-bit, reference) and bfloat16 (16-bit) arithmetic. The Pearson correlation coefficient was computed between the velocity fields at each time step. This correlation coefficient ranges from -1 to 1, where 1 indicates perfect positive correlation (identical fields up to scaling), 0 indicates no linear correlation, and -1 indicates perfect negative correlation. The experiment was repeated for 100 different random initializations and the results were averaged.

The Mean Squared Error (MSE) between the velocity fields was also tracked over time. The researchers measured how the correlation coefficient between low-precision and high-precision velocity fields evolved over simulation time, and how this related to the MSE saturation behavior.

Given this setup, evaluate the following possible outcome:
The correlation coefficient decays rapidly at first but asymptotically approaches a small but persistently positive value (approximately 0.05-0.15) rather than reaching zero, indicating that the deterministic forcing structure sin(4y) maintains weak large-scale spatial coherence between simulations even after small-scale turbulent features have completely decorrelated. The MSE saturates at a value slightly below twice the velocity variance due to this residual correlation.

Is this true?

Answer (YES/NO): NO